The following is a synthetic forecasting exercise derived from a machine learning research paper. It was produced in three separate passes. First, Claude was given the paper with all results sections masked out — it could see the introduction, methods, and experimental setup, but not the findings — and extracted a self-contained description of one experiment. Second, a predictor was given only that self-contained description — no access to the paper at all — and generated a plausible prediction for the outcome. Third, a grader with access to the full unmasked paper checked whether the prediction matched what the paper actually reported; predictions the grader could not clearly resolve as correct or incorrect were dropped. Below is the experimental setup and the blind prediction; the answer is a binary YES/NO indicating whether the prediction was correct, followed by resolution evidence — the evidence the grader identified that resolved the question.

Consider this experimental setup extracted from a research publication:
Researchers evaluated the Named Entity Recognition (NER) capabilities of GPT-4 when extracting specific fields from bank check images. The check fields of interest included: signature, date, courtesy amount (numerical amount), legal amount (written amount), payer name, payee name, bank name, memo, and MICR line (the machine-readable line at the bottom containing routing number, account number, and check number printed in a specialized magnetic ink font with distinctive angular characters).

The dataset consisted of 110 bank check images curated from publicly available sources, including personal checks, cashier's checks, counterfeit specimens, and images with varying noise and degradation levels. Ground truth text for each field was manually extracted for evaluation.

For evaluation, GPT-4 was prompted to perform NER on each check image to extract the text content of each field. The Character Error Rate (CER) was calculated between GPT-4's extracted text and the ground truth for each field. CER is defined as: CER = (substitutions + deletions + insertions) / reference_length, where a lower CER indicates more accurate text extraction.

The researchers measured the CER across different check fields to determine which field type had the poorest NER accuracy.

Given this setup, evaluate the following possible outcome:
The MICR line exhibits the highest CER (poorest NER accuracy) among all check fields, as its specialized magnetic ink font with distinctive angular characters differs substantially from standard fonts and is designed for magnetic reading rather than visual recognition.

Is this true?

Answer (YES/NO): YES